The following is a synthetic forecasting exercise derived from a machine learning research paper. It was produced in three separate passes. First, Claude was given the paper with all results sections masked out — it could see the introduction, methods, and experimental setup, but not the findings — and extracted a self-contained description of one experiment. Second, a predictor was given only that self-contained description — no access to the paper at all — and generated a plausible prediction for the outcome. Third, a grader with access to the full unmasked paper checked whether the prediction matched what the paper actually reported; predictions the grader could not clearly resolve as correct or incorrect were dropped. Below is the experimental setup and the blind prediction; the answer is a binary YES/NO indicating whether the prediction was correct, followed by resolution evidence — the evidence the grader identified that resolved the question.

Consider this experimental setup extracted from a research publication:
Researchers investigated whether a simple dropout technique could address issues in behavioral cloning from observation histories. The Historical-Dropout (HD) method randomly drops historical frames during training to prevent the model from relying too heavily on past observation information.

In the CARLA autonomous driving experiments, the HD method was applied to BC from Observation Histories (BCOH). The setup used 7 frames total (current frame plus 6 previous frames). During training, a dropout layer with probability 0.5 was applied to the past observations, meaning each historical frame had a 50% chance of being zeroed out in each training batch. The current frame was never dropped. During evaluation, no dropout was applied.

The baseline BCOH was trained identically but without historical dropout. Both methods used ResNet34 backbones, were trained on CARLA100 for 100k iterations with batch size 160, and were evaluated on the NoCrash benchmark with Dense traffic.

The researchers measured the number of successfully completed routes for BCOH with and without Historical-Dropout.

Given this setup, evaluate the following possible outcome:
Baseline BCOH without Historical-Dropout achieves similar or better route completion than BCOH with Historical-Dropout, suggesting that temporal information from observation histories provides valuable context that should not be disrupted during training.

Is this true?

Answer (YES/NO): NO